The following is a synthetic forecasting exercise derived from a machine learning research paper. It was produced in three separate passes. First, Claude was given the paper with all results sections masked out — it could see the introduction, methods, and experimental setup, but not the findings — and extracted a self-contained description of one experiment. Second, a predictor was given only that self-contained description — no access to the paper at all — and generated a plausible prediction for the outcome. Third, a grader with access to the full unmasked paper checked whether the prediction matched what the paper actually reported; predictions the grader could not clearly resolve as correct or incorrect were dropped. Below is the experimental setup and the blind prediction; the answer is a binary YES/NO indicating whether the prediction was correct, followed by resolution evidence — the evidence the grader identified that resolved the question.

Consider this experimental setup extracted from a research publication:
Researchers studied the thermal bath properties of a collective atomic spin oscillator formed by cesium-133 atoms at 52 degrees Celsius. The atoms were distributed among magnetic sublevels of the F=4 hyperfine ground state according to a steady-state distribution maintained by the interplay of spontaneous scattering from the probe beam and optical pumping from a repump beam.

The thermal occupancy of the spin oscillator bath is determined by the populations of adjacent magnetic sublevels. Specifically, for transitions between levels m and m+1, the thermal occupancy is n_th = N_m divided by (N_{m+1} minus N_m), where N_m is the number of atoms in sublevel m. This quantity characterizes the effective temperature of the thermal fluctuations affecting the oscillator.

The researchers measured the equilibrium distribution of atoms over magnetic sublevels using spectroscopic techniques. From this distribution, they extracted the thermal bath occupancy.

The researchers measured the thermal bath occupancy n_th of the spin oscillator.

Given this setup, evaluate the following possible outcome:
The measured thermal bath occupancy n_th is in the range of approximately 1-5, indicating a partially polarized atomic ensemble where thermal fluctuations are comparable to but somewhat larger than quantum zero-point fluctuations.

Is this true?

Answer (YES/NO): NO